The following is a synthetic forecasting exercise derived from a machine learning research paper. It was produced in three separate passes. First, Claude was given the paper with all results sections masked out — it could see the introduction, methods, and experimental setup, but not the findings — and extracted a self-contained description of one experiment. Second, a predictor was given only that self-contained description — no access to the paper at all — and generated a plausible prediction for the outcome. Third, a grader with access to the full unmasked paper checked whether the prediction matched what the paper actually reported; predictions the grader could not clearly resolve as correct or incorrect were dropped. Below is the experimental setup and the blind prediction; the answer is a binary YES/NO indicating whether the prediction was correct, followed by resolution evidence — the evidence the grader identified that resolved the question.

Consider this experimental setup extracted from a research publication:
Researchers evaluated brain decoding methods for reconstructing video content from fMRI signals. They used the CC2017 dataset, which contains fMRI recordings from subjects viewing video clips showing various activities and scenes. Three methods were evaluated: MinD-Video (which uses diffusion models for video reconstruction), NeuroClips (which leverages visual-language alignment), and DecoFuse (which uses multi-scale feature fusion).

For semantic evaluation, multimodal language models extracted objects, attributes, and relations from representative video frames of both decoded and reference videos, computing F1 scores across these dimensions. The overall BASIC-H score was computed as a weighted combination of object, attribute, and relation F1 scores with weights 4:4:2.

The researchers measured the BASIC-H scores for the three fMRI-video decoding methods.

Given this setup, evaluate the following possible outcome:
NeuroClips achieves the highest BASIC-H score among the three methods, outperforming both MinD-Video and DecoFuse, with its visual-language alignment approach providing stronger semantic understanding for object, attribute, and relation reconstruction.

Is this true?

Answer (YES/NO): YES